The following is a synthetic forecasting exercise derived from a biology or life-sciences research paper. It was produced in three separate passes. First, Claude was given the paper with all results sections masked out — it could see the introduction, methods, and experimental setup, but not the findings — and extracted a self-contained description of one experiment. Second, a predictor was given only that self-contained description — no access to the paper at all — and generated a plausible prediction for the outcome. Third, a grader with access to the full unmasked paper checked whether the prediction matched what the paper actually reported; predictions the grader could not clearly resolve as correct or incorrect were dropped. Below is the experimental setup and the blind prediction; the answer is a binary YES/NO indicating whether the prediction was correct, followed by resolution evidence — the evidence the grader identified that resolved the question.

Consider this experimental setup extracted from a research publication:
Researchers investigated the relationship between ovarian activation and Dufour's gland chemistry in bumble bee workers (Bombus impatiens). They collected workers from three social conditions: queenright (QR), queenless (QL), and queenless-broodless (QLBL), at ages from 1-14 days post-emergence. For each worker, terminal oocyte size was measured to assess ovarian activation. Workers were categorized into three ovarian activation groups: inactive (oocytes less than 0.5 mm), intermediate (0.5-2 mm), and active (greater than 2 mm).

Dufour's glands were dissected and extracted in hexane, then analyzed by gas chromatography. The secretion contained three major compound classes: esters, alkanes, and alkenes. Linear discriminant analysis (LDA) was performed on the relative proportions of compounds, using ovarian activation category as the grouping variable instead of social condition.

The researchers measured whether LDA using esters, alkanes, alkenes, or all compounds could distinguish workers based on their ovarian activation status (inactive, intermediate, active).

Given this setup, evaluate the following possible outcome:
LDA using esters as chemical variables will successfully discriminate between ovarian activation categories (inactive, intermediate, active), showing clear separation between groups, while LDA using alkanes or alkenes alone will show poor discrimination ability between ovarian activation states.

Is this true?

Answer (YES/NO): NO